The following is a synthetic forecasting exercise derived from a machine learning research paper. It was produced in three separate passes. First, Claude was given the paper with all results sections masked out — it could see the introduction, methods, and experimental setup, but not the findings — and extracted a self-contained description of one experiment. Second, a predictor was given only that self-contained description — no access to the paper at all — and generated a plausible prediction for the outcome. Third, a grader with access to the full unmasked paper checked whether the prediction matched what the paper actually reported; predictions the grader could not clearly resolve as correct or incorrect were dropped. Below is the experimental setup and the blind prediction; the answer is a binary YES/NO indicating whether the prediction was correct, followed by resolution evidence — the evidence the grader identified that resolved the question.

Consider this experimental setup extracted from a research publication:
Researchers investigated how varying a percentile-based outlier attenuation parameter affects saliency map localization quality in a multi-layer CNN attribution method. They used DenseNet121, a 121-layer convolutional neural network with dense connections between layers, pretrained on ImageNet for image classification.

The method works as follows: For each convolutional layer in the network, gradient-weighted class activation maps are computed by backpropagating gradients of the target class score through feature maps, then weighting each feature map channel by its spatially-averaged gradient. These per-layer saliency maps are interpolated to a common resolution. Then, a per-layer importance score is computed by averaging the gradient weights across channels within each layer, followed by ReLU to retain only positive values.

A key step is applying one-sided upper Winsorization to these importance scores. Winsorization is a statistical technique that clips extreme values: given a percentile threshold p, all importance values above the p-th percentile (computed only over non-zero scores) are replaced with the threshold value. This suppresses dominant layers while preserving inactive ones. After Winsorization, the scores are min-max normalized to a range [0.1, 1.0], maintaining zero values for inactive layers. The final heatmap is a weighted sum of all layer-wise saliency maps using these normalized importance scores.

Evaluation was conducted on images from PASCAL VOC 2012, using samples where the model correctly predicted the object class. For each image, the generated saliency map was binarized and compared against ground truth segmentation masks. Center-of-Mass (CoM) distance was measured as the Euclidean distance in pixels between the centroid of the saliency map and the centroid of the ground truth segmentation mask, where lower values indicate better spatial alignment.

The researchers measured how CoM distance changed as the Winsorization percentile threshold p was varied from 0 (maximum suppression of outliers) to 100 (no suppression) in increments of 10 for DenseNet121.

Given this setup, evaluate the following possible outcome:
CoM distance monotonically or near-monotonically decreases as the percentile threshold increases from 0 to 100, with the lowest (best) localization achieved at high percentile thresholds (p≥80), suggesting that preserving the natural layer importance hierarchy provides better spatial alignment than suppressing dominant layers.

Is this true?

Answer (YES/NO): YES